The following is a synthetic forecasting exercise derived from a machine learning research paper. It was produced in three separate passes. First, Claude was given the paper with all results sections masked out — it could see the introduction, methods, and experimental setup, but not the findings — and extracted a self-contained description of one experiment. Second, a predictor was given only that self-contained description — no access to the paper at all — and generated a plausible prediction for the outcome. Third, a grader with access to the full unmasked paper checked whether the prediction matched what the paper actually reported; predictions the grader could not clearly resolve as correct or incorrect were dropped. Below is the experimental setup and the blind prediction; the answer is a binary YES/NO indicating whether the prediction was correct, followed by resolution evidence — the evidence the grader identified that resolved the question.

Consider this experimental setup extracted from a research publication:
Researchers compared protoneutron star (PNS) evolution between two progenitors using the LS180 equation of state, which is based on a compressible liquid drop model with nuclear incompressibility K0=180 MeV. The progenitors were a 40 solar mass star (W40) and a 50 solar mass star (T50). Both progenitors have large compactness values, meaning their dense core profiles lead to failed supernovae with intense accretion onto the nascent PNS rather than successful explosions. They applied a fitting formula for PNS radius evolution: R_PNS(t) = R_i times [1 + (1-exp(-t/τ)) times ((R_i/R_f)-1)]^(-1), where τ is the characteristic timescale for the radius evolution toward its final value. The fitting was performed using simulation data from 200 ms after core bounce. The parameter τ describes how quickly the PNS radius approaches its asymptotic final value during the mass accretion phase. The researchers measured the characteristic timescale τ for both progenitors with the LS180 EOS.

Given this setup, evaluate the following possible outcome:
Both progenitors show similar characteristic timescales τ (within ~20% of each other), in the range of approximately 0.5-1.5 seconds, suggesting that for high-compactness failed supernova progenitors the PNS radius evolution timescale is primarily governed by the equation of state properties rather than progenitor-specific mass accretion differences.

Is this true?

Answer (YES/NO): NO